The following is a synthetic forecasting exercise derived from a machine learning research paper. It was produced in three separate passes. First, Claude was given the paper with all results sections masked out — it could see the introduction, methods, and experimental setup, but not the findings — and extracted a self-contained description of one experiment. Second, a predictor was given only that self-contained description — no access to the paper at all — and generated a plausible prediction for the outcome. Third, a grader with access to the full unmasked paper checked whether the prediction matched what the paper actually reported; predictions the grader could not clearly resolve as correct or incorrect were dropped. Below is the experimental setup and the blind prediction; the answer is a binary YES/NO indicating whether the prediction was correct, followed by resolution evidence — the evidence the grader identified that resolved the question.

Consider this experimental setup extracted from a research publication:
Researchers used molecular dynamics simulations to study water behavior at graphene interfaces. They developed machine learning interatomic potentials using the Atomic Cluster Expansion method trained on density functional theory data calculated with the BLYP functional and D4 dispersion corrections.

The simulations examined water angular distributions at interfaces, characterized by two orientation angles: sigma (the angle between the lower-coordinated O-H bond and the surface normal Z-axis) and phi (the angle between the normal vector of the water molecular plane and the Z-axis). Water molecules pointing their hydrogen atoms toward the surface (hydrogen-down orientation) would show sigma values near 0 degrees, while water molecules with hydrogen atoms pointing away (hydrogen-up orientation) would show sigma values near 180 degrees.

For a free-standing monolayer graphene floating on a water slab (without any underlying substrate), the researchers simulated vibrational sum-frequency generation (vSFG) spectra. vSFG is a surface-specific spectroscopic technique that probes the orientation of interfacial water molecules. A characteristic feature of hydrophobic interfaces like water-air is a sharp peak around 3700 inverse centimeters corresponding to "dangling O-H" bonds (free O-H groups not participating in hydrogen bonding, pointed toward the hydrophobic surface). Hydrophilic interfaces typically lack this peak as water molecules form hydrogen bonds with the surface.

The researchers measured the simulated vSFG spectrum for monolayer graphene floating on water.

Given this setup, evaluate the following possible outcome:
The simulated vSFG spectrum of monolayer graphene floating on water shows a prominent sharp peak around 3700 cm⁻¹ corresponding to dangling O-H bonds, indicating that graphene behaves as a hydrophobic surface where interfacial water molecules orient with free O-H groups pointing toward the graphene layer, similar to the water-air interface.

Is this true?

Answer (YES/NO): YES